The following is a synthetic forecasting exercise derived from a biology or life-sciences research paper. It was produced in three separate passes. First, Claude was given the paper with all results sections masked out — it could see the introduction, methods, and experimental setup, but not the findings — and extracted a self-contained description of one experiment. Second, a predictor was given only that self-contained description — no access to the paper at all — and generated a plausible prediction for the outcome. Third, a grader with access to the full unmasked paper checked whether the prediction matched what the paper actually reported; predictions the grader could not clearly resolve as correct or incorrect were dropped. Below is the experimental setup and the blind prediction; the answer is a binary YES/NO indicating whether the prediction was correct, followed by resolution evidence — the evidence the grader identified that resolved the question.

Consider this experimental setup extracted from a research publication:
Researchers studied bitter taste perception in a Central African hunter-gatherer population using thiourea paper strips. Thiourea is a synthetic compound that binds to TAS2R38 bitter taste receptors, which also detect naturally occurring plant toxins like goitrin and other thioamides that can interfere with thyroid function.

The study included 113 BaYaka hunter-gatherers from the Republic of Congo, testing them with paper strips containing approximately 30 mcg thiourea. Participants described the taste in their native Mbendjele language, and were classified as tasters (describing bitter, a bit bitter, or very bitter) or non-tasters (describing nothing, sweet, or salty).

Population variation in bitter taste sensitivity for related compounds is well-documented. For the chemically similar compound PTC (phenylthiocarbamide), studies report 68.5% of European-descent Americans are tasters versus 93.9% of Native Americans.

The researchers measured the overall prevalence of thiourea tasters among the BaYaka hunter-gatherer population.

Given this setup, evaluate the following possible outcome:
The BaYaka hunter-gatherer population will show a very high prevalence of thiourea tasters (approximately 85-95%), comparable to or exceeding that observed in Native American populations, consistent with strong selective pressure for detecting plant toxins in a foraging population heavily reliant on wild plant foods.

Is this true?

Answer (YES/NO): NO